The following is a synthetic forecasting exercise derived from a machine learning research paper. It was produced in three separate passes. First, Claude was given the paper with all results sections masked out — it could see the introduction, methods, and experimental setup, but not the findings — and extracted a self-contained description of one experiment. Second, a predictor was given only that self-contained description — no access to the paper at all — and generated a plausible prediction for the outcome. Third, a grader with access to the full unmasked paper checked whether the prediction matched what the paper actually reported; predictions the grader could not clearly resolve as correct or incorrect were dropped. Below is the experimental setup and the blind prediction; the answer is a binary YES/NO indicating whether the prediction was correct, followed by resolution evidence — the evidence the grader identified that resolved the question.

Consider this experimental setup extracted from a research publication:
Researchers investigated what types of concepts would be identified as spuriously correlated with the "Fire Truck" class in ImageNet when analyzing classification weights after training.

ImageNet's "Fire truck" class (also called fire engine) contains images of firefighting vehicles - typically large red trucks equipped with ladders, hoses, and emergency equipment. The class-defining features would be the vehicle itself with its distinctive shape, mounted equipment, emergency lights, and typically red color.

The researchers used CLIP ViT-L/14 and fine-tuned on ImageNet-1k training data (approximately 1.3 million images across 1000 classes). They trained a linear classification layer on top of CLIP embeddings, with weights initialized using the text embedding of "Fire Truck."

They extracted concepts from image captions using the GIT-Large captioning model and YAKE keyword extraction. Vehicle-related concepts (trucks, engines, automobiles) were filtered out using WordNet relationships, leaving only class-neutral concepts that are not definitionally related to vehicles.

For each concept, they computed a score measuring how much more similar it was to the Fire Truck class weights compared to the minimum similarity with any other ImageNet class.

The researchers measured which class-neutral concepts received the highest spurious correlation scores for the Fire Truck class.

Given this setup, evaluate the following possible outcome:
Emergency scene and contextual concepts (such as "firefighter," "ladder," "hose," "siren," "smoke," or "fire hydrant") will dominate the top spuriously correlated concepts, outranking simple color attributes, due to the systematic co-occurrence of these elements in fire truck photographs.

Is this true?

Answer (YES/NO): YES